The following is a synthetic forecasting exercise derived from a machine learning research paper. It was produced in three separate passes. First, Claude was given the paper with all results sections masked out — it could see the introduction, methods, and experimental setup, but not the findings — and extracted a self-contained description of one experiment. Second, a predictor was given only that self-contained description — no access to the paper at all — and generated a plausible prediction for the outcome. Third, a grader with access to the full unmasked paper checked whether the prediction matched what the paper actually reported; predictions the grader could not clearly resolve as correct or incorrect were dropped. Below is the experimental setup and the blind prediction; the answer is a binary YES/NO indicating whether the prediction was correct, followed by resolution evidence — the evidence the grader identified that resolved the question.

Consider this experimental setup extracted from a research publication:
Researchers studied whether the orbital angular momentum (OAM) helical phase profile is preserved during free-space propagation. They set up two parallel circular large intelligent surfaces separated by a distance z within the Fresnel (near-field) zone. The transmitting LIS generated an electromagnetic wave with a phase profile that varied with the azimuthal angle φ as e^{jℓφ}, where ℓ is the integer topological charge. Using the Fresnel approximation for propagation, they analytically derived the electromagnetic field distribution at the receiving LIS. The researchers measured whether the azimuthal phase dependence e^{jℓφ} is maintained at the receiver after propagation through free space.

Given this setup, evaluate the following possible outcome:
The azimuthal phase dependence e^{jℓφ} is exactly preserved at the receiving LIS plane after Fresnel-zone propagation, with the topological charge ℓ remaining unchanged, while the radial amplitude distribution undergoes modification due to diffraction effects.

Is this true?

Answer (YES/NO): YES